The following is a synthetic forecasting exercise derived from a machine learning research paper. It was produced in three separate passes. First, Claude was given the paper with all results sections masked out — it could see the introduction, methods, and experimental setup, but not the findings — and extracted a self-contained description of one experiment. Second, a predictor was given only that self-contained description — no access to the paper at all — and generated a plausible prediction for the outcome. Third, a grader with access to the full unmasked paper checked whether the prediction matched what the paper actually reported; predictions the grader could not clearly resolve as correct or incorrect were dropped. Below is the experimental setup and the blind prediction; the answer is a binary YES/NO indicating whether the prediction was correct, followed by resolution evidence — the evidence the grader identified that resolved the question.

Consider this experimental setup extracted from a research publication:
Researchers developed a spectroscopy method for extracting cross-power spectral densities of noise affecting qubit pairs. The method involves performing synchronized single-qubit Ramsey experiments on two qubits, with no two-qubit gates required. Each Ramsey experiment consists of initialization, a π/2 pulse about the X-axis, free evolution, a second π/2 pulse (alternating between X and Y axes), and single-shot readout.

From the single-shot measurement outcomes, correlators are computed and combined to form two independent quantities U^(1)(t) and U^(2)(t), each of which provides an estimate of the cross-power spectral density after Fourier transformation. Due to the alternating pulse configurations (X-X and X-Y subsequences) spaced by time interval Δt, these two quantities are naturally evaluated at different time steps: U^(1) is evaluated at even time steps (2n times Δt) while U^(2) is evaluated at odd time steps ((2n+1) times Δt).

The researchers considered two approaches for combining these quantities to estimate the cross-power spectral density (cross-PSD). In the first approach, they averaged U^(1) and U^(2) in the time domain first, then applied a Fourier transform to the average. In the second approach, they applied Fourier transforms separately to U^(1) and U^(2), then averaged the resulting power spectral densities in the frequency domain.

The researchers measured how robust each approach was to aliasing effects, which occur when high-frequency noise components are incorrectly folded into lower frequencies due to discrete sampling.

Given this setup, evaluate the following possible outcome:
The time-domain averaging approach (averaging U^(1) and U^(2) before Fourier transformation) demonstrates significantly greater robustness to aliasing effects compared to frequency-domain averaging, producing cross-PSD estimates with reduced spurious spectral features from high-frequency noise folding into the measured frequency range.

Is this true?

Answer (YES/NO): NO